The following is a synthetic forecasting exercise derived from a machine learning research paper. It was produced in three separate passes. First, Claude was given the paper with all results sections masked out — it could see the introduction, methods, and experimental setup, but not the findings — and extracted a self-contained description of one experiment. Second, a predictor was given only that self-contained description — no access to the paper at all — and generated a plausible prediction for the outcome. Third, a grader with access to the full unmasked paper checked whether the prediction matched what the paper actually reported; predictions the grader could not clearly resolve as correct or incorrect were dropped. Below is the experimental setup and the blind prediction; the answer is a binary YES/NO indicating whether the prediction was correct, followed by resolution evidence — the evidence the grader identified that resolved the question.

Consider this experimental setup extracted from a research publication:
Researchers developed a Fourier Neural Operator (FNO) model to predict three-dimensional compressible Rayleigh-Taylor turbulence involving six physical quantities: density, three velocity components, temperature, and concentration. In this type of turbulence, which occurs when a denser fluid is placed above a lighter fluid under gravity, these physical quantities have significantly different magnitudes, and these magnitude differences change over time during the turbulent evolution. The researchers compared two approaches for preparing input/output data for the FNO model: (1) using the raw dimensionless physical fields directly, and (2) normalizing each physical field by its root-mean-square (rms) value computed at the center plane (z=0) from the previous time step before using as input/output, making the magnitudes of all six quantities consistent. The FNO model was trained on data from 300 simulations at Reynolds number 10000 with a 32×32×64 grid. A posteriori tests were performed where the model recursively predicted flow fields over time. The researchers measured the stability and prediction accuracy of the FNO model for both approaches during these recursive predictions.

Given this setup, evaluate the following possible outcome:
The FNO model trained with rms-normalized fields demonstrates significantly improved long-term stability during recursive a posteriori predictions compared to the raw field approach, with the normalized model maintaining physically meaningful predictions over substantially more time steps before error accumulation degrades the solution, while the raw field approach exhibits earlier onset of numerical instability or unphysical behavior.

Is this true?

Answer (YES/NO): YES